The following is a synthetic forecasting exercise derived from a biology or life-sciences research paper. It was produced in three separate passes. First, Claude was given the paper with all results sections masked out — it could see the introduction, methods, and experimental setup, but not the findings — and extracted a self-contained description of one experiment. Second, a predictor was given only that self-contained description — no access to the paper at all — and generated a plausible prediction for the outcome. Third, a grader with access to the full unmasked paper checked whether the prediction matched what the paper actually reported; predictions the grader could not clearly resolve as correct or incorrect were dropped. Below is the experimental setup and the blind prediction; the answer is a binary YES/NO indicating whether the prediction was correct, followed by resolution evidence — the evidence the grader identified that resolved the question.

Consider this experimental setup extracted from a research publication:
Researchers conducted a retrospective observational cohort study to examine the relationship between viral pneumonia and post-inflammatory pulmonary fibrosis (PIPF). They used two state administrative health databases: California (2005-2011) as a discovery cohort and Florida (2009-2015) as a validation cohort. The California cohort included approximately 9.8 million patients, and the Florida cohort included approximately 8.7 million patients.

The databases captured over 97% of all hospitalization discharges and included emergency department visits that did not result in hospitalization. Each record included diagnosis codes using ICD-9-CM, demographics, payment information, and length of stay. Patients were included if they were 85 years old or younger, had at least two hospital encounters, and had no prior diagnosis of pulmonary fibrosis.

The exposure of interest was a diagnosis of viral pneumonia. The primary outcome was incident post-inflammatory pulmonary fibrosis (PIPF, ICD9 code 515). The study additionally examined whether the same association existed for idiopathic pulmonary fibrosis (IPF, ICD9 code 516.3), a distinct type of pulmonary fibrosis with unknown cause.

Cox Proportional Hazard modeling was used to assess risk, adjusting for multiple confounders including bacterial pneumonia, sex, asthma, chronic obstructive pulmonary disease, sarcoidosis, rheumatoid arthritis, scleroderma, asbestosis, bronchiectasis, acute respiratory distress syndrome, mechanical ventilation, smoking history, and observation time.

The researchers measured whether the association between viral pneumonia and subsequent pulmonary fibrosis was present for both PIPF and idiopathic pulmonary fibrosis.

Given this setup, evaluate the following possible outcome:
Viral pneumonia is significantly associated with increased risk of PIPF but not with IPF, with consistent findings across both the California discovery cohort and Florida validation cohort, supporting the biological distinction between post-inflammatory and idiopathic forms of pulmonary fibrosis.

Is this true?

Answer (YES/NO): YES